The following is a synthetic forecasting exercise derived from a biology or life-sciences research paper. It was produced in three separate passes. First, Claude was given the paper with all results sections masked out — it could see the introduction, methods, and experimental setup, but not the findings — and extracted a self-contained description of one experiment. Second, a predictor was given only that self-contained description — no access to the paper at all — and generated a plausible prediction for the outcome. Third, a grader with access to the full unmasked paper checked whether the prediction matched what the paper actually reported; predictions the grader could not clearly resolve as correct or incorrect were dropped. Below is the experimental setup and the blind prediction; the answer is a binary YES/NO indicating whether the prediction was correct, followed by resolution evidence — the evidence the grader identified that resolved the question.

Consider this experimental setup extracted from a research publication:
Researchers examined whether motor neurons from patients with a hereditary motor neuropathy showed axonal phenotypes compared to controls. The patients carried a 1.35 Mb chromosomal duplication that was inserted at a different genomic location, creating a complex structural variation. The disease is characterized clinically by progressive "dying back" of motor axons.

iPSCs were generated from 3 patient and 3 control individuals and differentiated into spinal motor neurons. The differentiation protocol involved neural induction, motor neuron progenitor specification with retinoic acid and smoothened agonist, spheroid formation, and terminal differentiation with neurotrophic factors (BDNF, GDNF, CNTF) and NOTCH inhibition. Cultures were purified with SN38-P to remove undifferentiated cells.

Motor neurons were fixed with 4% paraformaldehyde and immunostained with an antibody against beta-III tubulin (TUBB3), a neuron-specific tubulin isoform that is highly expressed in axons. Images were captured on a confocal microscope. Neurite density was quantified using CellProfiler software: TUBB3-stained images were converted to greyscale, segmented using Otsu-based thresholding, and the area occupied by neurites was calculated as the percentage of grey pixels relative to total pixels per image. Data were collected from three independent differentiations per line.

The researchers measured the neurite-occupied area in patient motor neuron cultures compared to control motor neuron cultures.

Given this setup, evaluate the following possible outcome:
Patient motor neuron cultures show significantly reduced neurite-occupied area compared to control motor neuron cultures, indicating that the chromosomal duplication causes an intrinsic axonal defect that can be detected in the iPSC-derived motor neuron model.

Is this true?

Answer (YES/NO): NO